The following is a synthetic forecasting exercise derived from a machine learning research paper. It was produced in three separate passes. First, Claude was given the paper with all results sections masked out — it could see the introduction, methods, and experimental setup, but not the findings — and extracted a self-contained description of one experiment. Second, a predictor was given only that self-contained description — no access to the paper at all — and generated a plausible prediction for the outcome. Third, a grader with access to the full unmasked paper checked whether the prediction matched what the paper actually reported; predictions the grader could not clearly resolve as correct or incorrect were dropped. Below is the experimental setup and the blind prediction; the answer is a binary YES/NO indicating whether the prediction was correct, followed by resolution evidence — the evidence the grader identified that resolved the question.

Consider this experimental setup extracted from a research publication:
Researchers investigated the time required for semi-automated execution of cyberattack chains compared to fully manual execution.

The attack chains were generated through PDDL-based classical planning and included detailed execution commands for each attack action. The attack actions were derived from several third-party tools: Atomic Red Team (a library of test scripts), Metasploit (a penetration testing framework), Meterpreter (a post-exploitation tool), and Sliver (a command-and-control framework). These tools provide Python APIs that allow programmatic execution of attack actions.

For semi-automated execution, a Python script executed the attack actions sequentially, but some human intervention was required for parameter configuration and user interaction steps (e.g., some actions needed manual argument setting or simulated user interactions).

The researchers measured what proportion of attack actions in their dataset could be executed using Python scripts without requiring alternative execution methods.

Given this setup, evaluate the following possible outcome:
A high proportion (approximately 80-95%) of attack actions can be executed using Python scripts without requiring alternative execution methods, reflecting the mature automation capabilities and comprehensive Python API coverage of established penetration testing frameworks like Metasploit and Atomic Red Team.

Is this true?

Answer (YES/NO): NO